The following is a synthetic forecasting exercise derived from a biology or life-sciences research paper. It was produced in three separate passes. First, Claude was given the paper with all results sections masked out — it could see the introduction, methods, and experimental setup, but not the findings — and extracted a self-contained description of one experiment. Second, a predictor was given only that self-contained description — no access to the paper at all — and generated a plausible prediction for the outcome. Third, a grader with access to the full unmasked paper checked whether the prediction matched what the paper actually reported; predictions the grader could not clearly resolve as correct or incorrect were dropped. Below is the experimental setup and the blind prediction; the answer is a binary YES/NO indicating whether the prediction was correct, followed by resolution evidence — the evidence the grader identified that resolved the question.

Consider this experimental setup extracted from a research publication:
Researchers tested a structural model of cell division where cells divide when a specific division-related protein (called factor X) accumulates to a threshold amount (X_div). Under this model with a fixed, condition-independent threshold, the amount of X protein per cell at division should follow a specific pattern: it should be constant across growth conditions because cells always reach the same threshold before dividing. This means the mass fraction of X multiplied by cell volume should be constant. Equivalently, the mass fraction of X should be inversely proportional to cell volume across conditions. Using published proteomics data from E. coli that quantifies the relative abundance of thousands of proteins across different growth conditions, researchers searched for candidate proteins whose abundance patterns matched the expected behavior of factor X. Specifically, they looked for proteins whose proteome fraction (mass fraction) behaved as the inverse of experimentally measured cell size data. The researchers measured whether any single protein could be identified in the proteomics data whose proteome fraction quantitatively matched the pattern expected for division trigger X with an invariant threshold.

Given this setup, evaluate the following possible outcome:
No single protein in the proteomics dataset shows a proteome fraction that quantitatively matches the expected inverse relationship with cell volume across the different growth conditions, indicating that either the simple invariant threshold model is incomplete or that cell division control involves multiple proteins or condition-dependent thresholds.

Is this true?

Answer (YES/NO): YES